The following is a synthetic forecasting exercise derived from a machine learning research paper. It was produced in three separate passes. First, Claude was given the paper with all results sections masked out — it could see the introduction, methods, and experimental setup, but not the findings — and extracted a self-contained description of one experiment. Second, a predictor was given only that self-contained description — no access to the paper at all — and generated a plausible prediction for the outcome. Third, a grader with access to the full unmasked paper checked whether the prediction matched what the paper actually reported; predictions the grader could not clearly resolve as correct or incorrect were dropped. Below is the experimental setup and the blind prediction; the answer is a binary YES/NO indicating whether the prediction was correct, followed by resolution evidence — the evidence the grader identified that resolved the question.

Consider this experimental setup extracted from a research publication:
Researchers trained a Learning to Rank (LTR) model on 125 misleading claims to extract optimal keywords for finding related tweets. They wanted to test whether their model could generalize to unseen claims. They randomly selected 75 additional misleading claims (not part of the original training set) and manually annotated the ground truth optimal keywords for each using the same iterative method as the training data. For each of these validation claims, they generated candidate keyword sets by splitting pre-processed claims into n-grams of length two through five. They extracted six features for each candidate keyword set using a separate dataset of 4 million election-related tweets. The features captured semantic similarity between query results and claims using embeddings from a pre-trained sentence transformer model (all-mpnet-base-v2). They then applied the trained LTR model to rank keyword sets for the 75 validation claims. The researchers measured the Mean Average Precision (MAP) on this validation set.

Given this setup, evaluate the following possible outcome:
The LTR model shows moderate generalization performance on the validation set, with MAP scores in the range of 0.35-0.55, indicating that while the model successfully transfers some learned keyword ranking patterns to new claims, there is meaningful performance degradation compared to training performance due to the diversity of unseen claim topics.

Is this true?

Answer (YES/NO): NO